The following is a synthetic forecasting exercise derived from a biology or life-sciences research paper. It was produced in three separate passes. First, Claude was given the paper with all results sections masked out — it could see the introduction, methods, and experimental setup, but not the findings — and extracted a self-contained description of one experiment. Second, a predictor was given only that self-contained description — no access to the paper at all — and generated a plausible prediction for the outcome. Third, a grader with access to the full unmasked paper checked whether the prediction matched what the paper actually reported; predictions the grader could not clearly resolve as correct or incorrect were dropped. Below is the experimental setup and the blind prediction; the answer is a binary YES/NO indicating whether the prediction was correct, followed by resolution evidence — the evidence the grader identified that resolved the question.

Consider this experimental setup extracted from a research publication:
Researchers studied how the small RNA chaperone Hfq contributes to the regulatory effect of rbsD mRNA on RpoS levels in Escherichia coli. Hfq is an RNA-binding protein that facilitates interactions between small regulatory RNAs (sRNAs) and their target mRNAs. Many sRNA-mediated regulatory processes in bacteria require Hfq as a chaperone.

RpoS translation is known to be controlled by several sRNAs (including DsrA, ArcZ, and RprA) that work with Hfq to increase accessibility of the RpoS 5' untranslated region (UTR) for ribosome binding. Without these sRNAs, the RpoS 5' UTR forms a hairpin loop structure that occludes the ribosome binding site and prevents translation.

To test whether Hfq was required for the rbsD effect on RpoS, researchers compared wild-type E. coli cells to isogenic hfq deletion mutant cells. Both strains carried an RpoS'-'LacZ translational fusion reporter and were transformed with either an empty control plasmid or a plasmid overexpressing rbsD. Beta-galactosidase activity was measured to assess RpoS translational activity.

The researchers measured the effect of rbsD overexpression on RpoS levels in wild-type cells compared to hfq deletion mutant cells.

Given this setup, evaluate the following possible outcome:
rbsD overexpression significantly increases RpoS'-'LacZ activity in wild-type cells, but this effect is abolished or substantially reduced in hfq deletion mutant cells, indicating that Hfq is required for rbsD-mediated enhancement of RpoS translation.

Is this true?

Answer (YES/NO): NO